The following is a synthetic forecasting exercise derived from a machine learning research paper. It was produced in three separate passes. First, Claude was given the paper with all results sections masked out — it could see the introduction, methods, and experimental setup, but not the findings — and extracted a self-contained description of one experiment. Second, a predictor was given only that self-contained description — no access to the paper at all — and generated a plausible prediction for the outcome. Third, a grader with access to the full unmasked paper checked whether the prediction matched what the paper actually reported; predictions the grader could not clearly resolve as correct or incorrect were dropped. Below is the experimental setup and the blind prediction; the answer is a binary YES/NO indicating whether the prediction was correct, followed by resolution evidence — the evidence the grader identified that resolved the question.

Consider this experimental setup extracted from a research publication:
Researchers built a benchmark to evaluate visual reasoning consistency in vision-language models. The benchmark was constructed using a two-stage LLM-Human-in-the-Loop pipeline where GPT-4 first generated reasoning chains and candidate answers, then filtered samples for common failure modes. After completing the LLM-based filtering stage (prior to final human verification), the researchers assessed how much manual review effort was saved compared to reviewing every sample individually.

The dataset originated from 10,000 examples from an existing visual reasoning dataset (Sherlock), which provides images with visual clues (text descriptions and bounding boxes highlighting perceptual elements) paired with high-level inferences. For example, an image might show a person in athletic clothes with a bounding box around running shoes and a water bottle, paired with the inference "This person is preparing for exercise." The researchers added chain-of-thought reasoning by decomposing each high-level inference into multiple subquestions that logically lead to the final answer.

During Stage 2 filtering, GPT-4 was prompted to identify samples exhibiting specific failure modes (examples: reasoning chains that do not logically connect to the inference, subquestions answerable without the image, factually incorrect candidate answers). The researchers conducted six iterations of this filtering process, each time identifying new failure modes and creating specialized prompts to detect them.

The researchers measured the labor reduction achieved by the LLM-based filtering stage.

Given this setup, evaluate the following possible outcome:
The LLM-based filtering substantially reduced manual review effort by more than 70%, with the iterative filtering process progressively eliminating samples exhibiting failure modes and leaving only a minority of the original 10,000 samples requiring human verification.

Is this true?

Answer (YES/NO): NO